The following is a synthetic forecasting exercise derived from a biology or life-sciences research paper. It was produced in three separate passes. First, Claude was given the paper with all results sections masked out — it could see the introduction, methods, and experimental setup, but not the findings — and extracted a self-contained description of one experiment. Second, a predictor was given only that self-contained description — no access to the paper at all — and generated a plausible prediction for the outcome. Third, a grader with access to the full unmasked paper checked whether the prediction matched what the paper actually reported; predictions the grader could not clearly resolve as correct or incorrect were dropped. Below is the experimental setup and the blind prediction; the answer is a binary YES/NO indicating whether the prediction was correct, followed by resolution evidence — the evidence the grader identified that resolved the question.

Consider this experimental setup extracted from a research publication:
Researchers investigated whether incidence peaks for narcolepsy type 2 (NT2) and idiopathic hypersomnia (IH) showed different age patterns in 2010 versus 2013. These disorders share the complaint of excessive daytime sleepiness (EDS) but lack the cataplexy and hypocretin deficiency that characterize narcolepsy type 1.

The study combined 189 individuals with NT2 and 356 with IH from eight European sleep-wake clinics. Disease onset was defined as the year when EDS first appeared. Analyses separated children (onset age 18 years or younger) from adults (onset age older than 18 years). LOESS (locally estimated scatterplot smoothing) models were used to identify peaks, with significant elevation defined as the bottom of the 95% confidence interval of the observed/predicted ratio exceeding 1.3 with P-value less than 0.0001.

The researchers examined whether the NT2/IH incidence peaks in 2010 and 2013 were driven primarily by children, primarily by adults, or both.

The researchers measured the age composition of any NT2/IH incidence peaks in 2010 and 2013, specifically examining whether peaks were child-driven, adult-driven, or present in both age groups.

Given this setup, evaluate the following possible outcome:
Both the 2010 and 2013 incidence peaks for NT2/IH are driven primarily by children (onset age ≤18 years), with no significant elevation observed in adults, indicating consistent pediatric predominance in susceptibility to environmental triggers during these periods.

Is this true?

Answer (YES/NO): NO